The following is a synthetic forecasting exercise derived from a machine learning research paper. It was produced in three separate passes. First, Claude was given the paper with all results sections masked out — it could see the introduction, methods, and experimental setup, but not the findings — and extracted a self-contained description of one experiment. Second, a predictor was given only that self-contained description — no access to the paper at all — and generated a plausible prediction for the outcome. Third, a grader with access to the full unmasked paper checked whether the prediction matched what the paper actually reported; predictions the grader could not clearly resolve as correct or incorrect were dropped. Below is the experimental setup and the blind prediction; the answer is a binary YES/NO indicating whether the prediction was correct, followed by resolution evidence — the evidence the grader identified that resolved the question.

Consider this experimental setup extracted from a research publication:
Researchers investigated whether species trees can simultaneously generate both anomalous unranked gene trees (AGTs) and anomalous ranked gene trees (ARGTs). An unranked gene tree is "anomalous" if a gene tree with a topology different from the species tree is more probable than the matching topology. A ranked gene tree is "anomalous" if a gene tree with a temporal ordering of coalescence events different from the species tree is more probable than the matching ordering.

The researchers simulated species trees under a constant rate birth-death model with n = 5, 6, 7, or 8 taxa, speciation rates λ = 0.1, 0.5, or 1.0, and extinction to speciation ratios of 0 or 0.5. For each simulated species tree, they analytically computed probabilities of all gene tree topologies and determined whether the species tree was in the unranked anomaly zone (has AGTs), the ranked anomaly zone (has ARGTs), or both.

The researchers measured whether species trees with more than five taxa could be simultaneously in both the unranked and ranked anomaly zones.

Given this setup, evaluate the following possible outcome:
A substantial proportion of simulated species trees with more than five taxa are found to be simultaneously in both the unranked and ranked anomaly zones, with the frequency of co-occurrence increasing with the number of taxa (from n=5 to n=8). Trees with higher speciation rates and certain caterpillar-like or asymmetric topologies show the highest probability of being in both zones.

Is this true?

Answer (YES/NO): NO